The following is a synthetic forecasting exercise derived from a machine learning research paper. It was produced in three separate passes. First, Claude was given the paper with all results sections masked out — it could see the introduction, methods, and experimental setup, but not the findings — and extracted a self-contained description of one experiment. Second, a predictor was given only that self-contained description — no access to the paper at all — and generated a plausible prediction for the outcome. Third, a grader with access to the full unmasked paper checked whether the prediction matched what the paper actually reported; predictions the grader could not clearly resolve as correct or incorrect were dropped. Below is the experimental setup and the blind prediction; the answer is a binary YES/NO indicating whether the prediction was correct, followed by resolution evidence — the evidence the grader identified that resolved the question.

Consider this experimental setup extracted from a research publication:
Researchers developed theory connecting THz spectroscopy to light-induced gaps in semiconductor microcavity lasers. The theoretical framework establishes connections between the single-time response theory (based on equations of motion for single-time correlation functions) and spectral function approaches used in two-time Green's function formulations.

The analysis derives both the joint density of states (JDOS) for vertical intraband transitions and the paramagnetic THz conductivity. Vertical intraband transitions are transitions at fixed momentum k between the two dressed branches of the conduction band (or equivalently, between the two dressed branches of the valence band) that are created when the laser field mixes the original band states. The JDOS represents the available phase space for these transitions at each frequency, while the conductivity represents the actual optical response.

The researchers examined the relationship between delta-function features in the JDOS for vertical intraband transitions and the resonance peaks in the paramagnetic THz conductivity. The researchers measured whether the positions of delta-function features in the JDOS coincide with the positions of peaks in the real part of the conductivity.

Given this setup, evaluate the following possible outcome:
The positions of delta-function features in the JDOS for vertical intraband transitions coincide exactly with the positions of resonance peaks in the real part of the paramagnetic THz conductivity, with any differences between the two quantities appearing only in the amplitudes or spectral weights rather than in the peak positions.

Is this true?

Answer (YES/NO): YES